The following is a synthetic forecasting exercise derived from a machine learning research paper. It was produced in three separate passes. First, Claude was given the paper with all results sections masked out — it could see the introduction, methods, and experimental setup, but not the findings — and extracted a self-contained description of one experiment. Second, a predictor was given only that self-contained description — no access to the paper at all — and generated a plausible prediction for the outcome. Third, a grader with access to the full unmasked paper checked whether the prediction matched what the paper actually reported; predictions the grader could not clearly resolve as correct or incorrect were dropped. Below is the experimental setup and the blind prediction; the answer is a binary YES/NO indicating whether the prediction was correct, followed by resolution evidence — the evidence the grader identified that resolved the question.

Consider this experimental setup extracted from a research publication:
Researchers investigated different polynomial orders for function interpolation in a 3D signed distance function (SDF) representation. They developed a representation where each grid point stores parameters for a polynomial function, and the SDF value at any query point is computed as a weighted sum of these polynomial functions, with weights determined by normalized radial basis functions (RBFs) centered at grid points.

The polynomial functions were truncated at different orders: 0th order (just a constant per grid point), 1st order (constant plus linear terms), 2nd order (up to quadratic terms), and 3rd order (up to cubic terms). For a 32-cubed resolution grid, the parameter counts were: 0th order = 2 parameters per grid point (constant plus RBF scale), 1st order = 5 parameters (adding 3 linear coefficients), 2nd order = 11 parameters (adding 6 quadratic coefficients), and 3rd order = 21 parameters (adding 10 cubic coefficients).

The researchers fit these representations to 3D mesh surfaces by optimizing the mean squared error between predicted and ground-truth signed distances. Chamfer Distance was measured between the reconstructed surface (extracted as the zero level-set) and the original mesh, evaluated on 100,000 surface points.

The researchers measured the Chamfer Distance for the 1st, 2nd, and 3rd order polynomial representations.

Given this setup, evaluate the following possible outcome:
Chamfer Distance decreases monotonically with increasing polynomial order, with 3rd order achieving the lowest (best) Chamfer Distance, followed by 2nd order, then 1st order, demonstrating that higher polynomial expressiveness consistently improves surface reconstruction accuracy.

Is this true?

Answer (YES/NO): YES